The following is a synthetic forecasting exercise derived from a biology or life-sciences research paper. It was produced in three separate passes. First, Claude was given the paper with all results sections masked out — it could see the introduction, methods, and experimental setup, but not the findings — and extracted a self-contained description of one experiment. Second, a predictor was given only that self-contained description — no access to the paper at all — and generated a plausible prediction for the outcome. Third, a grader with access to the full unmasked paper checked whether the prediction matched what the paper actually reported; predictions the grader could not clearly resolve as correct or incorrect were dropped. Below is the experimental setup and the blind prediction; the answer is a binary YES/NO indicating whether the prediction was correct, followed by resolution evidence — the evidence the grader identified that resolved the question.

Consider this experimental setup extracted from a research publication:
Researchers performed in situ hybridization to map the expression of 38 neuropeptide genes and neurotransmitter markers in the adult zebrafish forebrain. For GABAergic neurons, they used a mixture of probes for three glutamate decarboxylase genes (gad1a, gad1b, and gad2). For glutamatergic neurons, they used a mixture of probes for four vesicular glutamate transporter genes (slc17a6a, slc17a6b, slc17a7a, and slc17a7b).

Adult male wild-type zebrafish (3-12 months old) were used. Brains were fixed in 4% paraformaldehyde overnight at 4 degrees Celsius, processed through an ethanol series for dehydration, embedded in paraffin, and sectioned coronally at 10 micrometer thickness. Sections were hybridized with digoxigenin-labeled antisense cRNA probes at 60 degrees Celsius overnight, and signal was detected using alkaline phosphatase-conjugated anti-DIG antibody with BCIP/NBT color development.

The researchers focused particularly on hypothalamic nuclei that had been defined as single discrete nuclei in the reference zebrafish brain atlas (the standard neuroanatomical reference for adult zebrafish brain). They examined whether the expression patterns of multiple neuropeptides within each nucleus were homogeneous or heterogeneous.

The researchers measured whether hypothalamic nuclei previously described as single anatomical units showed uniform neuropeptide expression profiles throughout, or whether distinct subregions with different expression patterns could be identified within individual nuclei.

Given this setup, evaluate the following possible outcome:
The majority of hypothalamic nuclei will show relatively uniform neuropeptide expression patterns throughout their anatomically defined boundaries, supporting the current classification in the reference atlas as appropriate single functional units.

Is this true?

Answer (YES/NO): NO